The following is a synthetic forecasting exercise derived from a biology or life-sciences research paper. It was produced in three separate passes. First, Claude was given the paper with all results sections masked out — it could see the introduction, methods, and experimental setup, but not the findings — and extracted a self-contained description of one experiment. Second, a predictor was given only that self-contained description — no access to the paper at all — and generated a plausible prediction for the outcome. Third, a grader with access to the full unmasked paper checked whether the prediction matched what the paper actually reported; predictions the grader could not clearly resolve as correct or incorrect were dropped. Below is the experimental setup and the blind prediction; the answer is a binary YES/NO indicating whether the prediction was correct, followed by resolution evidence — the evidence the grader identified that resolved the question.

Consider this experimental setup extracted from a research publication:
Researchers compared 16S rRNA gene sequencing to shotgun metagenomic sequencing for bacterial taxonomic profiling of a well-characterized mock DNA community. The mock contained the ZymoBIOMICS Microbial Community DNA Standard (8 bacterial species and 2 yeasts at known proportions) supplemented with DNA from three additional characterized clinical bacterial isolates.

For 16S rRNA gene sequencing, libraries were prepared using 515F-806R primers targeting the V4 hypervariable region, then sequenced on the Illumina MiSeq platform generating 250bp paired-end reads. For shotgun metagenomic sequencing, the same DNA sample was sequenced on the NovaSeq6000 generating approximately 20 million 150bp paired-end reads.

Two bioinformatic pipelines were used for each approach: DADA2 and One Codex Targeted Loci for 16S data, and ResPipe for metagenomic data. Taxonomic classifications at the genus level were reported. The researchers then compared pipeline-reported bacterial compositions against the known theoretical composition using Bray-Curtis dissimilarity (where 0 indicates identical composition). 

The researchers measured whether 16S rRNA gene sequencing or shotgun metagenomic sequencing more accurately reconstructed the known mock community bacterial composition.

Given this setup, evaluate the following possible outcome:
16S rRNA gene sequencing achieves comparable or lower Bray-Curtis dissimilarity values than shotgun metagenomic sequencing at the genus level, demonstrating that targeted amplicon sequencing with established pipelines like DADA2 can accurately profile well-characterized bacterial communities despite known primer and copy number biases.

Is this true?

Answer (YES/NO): NO